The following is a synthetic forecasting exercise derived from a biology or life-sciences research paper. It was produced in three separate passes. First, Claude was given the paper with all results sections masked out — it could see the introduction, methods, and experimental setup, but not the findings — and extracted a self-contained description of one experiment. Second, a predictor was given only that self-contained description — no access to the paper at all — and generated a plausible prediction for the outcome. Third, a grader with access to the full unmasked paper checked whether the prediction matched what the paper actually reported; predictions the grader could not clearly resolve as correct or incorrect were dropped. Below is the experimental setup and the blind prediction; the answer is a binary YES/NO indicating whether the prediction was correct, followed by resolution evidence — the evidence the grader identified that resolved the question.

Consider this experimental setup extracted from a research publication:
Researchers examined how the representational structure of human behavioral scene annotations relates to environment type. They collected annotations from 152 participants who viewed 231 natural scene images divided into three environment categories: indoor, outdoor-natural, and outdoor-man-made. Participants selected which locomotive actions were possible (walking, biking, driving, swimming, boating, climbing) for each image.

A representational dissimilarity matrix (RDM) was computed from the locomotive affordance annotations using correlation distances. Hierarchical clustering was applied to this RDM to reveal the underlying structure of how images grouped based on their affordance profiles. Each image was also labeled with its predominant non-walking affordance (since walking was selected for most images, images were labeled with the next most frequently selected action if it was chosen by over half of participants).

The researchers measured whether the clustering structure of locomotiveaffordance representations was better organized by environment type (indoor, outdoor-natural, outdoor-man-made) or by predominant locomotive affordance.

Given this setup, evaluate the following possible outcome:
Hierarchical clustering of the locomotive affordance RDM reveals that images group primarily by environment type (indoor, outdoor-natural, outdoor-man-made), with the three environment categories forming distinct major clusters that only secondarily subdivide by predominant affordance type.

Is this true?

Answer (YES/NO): NO